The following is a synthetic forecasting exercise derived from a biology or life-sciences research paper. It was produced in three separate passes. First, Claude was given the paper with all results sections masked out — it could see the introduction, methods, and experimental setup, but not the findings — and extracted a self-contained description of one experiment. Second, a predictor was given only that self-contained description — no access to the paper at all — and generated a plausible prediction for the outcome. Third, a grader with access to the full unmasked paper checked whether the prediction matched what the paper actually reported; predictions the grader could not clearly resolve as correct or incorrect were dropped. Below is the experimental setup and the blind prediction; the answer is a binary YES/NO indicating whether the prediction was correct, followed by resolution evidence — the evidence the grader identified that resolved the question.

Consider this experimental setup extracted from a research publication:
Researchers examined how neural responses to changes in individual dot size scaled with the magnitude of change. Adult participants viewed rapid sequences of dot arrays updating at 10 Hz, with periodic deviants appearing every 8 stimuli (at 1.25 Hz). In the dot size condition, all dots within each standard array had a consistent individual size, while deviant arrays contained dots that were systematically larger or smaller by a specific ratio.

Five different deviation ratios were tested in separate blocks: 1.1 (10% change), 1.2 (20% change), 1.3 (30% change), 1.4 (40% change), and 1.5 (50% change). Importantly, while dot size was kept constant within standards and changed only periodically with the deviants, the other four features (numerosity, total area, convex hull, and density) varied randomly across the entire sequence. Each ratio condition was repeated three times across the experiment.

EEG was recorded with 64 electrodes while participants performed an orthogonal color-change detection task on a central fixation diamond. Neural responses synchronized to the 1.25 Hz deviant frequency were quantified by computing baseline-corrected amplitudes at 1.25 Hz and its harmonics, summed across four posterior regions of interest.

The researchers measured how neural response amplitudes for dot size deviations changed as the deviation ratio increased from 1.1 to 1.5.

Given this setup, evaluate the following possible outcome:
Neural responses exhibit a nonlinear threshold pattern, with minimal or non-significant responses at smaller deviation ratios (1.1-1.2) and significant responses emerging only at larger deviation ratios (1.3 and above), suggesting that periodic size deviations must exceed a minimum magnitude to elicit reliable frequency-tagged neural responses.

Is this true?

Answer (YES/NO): NO